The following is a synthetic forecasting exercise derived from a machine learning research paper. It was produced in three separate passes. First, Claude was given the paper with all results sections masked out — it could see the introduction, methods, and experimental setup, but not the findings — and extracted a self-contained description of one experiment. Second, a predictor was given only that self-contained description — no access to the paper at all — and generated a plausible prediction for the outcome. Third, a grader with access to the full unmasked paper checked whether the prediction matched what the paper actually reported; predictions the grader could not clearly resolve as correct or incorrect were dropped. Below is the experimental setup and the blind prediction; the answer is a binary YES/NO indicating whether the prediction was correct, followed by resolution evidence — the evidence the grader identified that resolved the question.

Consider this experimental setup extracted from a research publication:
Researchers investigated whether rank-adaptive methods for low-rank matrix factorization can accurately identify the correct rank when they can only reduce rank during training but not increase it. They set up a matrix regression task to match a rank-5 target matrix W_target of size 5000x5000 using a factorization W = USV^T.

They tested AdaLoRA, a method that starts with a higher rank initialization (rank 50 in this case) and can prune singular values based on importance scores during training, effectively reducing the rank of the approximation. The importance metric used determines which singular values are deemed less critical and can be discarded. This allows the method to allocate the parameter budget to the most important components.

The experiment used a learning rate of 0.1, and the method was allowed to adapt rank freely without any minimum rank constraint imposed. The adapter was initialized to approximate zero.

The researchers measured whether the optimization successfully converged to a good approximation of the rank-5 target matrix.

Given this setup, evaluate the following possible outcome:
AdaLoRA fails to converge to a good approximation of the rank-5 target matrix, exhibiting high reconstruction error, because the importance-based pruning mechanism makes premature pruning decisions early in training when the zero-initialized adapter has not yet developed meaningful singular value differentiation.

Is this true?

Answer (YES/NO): YES